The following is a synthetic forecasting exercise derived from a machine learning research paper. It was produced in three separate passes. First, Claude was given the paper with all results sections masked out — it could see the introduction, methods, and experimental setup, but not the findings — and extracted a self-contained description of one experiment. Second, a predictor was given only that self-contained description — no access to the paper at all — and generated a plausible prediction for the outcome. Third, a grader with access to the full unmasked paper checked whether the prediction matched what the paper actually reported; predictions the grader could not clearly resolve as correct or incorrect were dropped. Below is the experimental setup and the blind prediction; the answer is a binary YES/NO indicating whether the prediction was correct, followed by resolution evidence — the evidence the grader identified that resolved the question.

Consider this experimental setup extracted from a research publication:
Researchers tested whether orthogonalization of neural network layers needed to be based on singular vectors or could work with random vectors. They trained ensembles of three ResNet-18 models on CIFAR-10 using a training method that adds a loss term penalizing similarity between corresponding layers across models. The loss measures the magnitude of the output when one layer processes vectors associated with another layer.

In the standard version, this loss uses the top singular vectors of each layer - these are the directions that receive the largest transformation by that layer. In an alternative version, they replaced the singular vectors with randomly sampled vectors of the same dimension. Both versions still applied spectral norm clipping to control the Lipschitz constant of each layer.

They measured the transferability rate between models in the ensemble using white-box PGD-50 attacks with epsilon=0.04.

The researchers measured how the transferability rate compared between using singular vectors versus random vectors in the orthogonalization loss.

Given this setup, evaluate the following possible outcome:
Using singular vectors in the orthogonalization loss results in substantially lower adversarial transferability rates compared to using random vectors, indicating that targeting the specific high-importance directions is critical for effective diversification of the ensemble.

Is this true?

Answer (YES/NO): YES